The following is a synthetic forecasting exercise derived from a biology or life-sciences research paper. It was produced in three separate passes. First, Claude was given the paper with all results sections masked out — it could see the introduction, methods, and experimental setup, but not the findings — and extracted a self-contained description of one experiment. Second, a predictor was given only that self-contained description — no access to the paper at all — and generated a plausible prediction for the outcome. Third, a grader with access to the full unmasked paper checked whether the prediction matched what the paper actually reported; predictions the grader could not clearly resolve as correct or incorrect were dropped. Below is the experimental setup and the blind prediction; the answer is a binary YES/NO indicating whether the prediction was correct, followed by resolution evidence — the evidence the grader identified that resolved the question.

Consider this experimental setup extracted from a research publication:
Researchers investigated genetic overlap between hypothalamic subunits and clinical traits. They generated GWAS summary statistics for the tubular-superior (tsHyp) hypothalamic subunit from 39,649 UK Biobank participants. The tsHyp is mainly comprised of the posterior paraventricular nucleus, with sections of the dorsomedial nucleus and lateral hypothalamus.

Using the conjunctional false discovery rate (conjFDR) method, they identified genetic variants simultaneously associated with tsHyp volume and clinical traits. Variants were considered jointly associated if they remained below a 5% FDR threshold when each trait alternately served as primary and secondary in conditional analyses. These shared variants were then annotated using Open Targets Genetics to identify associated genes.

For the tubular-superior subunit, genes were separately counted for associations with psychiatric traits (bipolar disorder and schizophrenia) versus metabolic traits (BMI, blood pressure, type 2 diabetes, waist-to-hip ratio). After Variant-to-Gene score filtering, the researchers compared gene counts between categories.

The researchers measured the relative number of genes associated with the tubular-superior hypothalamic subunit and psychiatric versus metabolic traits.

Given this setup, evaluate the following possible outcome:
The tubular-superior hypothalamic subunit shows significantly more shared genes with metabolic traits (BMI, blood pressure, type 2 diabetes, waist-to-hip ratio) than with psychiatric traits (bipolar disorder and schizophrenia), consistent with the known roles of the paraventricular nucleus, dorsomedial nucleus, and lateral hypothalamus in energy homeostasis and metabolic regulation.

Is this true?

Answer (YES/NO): YES